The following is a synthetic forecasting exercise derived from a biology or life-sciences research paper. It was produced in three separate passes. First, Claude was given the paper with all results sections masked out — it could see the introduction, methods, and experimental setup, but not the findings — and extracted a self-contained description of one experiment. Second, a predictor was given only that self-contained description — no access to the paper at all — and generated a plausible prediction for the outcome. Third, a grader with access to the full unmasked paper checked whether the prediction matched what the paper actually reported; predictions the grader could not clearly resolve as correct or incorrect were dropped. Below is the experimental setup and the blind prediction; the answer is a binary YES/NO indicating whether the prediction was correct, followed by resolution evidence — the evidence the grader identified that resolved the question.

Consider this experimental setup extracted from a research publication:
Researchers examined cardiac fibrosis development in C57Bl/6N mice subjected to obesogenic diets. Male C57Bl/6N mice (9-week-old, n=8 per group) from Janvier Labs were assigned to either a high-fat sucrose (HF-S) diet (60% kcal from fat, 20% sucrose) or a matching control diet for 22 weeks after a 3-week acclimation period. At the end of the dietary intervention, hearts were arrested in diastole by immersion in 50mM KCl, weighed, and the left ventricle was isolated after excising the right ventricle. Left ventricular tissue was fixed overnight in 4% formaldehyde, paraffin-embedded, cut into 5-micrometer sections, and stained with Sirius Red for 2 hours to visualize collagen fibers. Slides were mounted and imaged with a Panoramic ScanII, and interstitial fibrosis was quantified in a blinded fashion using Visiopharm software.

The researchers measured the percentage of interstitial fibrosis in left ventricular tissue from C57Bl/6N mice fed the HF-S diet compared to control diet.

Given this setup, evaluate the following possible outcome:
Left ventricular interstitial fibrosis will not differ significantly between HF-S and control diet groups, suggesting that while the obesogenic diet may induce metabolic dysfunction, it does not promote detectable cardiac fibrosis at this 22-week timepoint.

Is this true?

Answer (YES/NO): YES